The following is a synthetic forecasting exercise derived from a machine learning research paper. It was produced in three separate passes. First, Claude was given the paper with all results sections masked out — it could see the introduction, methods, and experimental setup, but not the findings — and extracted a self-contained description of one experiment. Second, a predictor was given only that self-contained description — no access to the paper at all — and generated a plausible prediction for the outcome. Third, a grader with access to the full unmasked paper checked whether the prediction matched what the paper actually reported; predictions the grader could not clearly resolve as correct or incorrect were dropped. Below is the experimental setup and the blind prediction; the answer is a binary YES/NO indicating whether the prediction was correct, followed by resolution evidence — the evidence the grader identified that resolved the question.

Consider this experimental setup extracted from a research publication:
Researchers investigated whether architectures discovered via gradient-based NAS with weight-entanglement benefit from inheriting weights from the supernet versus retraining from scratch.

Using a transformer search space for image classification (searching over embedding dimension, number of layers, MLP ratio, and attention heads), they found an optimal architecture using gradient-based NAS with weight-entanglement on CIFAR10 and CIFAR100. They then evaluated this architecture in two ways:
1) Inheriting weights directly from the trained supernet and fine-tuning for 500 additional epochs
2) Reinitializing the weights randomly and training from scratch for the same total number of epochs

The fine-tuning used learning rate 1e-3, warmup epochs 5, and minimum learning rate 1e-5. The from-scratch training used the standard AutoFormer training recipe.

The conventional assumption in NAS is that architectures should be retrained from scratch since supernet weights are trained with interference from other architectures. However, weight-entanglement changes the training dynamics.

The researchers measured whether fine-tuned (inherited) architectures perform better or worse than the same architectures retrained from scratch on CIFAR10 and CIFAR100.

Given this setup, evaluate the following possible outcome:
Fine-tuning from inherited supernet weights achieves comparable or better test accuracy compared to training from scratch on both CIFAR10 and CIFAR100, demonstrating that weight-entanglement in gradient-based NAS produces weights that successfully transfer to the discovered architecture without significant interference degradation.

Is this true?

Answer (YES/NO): YES